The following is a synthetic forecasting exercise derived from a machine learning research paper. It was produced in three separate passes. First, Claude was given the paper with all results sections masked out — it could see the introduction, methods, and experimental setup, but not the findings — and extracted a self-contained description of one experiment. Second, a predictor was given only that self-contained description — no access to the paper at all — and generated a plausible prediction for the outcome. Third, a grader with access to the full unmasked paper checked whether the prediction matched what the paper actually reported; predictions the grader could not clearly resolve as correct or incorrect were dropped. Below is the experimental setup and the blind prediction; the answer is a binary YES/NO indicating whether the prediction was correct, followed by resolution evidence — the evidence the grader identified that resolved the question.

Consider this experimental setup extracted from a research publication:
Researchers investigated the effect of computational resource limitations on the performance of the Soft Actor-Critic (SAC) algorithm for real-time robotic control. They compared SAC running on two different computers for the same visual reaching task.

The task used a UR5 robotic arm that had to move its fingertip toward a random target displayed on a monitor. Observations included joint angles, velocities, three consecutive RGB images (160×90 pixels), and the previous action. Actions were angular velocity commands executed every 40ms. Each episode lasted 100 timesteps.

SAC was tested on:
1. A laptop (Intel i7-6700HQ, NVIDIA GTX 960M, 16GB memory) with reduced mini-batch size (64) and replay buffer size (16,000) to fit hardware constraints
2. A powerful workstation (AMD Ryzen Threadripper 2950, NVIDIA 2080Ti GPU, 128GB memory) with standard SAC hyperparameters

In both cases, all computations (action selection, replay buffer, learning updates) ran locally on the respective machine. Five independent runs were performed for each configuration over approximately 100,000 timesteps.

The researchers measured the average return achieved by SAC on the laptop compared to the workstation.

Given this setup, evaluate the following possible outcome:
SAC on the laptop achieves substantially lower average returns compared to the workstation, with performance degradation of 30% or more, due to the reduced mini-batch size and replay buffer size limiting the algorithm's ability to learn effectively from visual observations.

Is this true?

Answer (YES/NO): NO